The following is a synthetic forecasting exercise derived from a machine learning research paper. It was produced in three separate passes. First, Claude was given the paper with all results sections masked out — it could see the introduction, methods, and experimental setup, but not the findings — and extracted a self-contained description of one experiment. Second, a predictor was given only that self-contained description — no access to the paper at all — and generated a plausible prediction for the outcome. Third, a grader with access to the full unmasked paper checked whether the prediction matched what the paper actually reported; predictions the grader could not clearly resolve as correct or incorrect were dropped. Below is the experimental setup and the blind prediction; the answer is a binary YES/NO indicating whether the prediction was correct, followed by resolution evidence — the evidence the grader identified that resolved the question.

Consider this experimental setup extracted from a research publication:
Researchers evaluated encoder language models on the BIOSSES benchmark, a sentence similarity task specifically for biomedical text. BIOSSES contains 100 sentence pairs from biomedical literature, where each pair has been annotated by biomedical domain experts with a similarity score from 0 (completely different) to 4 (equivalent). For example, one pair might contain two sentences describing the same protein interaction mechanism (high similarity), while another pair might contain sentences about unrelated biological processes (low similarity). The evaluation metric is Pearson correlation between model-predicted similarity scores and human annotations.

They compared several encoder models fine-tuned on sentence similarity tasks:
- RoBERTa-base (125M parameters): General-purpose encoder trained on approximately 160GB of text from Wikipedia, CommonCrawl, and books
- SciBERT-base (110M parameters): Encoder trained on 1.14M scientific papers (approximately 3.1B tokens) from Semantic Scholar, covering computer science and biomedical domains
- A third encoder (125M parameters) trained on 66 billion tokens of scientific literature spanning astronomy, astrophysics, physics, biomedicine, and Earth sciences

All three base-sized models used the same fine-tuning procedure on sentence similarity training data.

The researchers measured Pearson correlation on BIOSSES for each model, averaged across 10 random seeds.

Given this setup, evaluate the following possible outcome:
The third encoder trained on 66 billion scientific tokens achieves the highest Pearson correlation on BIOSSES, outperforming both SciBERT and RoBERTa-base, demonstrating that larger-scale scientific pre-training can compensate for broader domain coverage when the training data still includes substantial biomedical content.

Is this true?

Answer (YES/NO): NO